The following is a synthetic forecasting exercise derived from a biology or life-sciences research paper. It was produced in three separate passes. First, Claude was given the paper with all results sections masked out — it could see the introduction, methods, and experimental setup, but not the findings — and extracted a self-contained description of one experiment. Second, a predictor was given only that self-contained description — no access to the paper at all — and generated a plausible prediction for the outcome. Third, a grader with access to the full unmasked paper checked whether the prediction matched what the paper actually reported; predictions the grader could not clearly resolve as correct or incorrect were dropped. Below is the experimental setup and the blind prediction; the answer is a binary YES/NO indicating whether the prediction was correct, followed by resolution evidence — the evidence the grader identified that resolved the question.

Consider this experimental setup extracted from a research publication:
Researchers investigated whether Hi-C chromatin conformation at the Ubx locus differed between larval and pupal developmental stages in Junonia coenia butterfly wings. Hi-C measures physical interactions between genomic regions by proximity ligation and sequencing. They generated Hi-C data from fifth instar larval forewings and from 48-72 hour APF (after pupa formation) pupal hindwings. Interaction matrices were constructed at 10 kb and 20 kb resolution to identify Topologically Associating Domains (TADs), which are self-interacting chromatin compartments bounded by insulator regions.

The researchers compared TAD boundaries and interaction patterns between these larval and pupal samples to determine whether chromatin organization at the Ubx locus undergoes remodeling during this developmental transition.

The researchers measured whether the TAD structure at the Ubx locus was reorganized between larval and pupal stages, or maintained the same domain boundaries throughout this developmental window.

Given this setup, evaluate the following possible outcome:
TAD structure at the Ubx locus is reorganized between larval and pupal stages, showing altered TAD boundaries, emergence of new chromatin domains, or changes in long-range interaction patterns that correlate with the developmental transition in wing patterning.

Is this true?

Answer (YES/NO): YES